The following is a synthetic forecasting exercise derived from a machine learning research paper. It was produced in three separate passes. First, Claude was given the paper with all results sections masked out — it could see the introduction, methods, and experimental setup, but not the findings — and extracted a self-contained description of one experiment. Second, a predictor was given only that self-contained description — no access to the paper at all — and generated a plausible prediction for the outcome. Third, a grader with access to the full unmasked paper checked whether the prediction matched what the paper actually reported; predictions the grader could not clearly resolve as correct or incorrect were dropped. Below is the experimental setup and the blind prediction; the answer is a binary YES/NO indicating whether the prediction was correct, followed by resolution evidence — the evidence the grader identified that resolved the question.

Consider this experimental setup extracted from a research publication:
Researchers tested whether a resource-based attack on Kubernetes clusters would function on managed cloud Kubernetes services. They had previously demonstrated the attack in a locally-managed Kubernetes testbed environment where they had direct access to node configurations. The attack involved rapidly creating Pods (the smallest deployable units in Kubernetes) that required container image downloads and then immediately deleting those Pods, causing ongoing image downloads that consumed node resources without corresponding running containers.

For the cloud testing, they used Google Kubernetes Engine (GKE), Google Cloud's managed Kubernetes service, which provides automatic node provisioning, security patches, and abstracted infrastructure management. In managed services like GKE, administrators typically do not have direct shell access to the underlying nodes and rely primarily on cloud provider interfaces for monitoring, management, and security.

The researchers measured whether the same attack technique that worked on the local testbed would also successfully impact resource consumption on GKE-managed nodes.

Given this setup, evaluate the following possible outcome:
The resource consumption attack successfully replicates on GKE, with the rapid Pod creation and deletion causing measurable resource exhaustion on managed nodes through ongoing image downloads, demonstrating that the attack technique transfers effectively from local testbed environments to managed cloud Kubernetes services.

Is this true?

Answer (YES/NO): YES